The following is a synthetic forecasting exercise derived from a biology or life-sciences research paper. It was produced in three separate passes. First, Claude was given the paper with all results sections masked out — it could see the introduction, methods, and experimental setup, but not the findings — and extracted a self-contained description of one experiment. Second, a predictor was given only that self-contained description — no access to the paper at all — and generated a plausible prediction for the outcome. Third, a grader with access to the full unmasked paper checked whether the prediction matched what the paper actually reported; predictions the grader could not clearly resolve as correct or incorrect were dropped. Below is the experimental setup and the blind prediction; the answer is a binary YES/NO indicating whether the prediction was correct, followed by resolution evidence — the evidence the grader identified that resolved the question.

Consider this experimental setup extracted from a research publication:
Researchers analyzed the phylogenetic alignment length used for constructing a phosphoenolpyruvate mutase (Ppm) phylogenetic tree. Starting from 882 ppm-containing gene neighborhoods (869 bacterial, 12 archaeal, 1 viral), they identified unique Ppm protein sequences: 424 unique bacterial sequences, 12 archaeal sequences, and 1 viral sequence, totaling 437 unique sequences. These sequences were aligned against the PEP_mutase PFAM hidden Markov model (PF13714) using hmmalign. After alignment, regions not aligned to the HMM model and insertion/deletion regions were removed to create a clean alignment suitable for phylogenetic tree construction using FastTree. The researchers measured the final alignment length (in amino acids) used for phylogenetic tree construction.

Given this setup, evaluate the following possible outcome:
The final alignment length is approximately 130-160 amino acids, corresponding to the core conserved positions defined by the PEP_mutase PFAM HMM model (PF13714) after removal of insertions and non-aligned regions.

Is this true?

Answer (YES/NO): NO